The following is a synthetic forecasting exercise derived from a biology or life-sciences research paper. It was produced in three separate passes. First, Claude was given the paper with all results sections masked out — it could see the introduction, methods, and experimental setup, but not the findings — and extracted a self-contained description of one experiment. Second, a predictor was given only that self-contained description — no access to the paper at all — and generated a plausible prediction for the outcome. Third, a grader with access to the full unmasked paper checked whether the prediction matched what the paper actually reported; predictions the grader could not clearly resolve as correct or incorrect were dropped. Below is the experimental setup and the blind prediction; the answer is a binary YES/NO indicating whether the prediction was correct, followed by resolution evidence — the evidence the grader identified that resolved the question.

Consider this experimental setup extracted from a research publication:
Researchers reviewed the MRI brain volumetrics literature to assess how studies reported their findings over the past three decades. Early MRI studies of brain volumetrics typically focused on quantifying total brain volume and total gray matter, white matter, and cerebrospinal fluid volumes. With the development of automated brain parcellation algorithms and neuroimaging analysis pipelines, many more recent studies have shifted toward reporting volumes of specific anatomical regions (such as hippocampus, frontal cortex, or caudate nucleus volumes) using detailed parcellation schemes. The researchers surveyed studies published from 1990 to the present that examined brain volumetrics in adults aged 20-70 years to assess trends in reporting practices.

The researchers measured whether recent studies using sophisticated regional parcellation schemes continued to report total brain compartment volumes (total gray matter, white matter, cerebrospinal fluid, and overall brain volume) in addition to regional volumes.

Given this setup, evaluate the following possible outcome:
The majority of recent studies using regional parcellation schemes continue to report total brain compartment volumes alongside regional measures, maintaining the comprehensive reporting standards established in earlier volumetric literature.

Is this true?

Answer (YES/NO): NO